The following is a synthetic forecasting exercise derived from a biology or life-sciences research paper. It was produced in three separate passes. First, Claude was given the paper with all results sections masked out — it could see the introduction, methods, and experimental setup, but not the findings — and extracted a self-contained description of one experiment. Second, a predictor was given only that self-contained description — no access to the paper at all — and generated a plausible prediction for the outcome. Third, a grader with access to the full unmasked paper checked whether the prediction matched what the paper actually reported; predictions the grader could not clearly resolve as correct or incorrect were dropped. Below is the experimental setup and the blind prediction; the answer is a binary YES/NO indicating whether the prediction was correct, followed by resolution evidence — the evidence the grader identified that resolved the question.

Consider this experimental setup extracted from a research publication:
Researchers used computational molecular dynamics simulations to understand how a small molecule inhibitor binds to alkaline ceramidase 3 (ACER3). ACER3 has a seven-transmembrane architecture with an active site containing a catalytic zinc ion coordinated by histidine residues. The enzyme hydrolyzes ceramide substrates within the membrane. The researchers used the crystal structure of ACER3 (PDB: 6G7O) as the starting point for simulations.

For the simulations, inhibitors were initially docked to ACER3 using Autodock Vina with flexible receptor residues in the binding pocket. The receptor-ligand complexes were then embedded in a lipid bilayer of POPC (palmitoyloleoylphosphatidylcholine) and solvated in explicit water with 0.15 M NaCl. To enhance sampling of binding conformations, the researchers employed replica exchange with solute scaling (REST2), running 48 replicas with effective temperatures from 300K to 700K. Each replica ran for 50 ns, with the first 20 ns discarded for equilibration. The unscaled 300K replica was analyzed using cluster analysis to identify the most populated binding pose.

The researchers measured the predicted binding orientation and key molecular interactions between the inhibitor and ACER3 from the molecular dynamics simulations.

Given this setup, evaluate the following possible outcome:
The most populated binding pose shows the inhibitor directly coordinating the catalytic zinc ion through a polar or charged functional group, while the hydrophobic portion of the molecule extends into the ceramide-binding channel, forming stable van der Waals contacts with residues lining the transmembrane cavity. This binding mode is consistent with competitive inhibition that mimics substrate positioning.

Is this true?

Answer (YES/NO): NO